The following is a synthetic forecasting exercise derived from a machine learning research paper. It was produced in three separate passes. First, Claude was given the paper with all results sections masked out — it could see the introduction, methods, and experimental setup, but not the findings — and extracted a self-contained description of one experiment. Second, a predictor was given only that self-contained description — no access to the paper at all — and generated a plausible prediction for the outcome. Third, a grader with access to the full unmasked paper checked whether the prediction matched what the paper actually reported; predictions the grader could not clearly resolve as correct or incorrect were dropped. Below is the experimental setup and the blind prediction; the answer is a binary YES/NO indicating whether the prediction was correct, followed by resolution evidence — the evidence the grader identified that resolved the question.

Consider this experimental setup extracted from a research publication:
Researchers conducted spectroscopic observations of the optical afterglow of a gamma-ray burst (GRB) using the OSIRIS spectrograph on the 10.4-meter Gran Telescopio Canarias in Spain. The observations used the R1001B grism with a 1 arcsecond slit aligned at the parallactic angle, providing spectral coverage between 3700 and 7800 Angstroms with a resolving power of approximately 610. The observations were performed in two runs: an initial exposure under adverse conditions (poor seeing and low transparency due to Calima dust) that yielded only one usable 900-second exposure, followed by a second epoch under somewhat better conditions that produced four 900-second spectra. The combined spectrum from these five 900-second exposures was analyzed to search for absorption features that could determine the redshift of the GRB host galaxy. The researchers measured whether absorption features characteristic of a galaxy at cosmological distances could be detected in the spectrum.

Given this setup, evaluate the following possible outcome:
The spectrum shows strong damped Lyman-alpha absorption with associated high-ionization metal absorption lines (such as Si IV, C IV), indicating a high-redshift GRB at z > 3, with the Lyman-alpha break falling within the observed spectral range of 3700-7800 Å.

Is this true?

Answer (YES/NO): NO